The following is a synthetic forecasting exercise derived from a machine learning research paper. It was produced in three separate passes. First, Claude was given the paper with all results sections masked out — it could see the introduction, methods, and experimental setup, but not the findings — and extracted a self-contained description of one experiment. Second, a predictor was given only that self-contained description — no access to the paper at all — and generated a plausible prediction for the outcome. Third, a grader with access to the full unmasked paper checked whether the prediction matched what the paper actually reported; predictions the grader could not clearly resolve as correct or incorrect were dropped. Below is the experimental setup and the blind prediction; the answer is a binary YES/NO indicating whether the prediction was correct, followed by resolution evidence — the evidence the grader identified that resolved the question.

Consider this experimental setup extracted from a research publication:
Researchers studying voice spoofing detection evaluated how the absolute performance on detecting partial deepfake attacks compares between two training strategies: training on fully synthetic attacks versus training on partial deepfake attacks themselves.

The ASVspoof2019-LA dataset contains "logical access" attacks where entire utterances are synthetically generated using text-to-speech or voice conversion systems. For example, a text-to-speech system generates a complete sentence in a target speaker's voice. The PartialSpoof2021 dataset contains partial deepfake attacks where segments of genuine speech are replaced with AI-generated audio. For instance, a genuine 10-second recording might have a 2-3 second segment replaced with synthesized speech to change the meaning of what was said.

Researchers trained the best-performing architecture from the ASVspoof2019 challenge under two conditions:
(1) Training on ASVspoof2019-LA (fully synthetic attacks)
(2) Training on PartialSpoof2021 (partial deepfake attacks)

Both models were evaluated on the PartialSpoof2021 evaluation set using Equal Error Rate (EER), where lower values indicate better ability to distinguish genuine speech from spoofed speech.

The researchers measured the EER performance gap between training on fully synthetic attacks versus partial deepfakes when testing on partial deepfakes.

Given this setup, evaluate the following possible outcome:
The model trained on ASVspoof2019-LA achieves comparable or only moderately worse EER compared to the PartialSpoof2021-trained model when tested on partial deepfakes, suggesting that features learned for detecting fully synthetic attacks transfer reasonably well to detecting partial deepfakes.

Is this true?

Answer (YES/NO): NO